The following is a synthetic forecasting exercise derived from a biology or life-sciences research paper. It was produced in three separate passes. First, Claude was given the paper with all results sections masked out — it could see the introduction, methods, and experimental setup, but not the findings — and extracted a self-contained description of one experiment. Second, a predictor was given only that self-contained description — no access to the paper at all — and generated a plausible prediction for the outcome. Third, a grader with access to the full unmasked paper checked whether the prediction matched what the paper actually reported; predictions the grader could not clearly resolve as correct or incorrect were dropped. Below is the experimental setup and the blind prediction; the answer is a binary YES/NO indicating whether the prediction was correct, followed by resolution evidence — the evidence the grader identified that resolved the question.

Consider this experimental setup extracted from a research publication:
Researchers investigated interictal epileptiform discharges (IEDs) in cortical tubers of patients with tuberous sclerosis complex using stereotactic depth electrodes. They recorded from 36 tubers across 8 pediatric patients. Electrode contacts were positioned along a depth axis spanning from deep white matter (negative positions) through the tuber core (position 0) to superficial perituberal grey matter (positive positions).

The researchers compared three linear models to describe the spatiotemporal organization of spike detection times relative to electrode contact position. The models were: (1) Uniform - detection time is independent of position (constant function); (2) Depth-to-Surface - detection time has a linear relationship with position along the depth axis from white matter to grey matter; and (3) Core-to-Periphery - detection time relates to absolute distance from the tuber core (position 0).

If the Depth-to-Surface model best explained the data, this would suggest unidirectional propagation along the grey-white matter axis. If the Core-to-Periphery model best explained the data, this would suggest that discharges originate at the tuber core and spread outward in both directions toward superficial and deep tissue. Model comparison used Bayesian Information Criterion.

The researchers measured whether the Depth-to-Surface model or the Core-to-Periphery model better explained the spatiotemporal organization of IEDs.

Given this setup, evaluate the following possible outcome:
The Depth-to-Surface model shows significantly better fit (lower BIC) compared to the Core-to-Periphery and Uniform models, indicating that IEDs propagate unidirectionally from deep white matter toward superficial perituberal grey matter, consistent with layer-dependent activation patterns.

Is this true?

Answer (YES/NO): NO